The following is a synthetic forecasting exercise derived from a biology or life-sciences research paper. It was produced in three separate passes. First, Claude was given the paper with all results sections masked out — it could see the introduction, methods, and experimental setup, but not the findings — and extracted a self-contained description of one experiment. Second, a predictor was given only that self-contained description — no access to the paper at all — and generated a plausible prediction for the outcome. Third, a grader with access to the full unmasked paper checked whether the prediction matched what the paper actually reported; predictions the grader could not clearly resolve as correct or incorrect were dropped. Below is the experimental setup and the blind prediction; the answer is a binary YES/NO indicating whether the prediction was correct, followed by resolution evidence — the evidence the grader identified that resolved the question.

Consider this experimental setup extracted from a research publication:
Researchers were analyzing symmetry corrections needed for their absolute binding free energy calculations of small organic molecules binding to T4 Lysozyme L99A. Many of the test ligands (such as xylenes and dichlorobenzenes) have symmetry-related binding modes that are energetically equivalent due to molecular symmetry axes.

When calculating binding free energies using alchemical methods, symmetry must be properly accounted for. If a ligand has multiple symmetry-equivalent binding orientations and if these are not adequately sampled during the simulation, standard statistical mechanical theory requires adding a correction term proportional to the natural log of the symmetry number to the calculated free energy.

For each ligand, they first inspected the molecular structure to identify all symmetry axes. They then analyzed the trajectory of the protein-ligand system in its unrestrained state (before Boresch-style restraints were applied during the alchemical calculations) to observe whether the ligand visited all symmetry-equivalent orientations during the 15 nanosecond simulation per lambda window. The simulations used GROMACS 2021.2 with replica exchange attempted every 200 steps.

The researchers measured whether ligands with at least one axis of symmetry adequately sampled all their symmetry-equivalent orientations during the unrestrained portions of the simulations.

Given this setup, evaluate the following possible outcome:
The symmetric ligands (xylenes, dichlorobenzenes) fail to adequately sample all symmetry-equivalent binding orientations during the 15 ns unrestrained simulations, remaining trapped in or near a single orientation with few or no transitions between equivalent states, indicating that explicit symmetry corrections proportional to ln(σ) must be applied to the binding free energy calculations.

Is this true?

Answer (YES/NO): YES